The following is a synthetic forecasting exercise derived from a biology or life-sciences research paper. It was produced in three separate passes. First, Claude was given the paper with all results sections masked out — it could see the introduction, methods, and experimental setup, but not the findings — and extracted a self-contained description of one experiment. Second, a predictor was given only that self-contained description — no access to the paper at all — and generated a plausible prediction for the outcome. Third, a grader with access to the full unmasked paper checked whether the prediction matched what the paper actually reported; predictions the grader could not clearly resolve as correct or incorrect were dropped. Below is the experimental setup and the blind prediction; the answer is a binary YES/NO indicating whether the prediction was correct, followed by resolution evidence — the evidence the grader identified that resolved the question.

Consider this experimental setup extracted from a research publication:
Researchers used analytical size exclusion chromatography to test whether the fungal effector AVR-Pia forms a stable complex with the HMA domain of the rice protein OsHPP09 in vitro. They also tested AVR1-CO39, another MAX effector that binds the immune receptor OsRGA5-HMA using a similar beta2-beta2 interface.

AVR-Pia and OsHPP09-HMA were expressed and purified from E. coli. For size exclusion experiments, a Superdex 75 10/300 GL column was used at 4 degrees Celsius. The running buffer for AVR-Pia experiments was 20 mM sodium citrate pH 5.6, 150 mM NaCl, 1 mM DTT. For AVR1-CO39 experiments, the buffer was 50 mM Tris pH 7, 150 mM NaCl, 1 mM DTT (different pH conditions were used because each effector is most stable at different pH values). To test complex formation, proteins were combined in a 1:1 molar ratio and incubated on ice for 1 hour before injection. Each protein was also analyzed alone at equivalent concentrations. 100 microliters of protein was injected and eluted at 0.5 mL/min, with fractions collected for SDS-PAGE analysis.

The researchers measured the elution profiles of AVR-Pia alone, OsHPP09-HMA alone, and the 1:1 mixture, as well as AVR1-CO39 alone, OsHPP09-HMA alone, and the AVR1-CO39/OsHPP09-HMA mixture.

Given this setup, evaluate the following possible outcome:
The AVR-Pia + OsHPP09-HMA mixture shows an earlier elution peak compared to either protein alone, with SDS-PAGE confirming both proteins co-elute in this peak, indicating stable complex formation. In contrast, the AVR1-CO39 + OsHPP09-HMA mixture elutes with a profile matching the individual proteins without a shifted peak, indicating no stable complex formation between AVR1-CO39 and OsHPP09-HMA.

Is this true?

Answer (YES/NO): YES